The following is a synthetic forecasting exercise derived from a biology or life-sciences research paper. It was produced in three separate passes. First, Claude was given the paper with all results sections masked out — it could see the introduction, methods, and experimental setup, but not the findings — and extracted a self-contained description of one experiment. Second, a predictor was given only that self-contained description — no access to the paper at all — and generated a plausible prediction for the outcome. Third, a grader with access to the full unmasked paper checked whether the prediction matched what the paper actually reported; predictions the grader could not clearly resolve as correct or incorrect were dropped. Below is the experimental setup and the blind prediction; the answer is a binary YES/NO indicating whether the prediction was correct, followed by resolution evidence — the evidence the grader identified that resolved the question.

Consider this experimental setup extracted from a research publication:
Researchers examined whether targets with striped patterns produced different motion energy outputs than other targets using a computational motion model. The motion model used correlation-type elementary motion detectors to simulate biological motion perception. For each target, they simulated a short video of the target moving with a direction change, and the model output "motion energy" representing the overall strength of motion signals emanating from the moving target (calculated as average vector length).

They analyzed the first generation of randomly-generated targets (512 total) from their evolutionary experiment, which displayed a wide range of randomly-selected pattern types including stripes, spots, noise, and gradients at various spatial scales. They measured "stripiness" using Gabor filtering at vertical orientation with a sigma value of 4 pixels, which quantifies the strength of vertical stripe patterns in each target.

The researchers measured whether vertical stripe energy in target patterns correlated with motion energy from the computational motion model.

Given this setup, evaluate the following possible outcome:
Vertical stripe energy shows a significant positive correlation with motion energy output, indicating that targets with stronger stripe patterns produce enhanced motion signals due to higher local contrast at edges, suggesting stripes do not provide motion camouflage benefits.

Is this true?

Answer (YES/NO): YES